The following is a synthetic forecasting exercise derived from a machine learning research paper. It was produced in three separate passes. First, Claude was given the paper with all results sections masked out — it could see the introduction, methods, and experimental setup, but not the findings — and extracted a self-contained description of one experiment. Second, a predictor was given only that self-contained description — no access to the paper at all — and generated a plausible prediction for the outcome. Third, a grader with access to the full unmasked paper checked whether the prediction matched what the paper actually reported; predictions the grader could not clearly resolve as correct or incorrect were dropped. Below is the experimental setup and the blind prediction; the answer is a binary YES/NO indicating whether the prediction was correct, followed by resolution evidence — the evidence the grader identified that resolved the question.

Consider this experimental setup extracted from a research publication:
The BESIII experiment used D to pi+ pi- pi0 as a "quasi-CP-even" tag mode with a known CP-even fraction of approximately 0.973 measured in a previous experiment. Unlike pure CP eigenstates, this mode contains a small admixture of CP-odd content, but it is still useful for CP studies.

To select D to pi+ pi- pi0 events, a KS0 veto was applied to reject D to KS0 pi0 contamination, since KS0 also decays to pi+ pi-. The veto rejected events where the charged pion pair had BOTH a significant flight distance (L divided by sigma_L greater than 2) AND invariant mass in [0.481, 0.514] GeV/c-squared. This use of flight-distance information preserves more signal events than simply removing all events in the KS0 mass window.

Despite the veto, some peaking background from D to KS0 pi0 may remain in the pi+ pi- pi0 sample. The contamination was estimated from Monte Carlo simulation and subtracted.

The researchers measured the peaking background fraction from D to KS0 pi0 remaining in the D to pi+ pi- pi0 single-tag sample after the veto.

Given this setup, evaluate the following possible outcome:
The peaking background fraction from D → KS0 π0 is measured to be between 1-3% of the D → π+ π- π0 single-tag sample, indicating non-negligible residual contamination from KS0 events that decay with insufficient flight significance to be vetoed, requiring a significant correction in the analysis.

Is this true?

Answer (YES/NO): NO